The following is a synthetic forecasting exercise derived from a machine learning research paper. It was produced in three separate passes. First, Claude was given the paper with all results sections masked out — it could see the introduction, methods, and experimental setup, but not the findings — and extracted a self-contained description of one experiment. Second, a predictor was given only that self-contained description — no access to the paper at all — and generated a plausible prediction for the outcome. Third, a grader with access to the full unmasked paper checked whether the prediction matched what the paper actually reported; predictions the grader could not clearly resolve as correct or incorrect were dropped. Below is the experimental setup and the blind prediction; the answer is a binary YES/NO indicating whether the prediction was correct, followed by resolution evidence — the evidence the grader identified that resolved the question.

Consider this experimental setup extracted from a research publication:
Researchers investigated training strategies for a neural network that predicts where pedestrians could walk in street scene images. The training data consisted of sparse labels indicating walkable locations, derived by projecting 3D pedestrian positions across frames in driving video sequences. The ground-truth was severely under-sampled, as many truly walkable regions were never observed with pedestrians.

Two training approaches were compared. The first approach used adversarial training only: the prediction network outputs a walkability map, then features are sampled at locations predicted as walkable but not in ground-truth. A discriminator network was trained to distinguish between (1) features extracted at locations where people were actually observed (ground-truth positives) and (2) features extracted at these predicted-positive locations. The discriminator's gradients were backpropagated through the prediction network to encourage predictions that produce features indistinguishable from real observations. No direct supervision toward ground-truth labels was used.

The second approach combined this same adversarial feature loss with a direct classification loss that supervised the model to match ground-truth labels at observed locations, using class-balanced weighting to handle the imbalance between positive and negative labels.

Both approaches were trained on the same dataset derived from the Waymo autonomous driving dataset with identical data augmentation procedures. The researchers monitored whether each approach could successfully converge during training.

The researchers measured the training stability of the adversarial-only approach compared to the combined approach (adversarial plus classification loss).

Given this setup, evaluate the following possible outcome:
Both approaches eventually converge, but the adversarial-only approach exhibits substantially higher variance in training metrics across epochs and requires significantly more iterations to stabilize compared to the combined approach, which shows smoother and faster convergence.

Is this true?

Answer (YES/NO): NO